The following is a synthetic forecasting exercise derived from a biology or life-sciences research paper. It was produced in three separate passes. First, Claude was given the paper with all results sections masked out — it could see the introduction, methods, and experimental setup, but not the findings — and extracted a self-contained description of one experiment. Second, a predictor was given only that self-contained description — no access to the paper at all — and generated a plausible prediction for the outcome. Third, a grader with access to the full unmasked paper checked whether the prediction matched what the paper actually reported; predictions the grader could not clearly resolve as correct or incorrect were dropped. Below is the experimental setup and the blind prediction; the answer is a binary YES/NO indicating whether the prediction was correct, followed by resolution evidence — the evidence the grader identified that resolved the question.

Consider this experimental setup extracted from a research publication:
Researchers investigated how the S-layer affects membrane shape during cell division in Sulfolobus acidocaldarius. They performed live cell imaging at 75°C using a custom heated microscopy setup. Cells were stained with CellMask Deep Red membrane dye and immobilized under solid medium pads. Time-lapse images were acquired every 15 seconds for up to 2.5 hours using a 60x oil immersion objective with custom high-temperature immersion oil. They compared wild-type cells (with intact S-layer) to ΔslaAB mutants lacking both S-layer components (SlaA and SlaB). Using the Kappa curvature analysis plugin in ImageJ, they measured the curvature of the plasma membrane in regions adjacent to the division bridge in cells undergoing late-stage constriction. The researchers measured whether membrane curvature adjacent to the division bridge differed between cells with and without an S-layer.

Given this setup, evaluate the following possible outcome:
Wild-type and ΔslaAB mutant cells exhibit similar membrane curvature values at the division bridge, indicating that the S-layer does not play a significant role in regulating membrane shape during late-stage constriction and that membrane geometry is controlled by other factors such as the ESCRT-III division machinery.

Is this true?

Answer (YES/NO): NO